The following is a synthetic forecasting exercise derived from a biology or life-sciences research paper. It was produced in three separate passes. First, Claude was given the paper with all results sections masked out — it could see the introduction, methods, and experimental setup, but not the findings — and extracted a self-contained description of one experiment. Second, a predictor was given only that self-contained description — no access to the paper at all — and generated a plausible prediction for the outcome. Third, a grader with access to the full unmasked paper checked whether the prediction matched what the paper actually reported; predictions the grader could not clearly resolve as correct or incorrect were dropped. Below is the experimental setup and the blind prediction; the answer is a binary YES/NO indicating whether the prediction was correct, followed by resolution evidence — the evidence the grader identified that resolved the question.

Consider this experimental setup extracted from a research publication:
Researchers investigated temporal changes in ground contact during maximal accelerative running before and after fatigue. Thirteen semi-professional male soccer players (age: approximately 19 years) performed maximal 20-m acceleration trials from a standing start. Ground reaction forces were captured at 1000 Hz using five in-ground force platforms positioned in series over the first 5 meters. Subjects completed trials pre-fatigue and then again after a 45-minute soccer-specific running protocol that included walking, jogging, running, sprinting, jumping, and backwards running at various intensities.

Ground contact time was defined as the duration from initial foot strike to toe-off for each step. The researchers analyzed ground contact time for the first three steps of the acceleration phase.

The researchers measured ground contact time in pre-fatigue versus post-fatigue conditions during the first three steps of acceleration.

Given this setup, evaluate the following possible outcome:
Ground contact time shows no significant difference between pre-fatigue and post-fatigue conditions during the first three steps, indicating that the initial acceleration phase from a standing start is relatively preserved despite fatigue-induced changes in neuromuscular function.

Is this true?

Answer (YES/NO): NO